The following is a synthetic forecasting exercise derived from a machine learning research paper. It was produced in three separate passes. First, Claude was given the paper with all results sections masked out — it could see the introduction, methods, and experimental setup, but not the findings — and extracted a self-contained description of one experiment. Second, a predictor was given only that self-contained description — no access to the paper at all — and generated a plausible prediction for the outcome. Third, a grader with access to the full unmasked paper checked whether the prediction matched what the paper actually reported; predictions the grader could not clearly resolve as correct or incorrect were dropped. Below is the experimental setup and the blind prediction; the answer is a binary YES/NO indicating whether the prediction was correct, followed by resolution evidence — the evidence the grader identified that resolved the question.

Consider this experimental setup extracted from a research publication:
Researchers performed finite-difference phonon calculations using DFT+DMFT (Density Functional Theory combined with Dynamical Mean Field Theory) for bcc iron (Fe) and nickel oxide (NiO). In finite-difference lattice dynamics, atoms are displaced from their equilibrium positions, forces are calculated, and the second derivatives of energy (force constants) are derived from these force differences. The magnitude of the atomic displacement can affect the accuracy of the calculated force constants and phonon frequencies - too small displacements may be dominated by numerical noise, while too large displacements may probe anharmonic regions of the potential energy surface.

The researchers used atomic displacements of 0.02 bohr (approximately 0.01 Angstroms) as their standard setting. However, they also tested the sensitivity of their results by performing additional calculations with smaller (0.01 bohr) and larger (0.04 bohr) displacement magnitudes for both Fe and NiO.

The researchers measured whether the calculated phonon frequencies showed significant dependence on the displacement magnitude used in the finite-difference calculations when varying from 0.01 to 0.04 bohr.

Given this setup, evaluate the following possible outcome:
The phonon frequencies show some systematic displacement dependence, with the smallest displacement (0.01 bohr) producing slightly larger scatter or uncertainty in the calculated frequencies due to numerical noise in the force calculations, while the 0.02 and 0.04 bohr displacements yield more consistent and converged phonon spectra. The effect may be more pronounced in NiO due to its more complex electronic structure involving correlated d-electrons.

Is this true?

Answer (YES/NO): NO